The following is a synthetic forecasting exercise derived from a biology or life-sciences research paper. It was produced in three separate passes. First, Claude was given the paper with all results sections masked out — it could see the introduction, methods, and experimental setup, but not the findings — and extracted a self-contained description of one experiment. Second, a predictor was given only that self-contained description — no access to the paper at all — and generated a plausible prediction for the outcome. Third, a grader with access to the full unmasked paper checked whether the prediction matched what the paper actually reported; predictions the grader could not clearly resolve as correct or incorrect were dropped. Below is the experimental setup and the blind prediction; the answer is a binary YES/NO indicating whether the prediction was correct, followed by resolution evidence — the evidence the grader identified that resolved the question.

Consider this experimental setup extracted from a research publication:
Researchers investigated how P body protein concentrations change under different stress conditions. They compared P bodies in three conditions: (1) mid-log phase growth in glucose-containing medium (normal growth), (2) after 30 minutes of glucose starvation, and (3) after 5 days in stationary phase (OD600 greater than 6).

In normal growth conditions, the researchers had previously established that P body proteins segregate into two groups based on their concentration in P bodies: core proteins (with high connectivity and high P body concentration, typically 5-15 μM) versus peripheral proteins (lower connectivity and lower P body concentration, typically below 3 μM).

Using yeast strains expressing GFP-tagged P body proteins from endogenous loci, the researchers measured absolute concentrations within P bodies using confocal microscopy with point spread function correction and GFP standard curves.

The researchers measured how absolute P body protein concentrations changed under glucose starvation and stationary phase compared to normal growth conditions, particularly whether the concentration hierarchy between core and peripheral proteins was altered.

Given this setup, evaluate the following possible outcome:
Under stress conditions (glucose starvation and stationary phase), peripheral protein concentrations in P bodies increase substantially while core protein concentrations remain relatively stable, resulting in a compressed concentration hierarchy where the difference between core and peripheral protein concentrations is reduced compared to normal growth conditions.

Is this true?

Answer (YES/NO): NO